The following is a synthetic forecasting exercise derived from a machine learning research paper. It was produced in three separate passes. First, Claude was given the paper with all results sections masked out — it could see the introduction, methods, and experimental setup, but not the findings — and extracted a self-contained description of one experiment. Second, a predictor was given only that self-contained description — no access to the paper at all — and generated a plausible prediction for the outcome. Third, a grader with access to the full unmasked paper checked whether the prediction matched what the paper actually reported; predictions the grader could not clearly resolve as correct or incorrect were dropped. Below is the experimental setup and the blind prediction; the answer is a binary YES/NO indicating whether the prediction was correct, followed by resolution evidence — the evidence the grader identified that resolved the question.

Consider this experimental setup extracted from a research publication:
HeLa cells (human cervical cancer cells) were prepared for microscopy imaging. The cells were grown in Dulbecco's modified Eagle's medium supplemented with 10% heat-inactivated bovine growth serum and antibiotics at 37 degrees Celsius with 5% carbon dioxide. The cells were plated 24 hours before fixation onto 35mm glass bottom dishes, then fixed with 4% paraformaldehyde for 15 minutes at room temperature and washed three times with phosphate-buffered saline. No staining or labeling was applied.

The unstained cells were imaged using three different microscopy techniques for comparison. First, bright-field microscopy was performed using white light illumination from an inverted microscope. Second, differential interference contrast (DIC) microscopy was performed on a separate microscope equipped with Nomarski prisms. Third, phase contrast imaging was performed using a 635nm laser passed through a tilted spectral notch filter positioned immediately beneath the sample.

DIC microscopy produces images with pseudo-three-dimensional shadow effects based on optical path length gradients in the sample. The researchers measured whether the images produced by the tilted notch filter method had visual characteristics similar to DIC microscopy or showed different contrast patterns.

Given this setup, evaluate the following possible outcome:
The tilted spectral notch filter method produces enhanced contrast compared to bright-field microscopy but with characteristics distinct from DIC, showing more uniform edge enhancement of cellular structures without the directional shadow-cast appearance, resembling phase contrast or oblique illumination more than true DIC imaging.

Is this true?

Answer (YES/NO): NO